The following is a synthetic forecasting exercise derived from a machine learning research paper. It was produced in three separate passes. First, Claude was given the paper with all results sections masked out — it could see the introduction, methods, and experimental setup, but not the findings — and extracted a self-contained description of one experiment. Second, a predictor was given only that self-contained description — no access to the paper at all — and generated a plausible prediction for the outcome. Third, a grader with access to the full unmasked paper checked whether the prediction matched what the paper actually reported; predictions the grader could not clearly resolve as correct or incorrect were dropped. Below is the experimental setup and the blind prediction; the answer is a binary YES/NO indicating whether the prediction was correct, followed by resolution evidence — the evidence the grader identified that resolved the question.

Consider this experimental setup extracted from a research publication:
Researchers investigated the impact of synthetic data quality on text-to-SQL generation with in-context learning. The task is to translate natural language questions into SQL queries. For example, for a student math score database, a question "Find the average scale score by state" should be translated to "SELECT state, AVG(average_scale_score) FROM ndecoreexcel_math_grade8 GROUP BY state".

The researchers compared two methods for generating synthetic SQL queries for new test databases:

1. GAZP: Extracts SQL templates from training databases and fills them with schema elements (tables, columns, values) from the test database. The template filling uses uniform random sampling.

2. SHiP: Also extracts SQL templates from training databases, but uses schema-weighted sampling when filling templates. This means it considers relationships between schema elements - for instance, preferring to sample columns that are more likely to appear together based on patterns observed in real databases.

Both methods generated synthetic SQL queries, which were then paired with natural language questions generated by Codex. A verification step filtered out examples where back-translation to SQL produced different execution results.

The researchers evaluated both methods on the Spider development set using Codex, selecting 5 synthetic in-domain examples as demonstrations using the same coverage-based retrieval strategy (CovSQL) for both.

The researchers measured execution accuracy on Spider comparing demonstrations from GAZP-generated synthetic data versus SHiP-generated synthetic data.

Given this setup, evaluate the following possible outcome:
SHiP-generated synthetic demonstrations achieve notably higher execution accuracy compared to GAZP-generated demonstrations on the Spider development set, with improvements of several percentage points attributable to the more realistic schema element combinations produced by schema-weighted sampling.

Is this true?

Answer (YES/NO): NO